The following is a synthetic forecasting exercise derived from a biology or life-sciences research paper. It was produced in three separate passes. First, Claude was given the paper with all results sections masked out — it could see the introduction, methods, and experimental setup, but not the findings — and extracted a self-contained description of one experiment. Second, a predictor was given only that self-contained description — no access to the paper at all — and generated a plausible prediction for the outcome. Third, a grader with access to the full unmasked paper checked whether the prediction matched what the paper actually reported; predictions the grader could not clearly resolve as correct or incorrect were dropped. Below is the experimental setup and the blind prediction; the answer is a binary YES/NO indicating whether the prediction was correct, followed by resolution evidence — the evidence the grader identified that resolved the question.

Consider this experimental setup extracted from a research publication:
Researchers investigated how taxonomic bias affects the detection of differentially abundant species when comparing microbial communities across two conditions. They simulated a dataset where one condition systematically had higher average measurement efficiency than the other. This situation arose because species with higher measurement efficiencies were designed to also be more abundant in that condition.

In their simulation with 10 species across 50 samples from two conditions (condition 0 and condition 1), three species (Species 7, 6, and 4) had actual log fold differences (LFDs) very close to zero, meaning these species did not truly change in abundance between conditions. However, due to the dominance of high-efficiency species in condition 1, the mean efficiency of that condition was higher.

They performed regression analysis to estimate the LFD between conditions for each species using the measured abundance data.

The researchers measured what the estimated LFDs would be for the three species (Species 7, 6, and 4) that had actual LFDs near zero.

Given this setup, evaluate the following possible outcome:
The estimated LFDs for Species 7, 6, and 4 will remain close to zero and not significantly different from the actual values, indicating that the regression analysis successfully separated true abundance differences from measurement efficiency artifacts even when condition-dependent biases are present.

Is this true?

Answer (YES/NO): NO